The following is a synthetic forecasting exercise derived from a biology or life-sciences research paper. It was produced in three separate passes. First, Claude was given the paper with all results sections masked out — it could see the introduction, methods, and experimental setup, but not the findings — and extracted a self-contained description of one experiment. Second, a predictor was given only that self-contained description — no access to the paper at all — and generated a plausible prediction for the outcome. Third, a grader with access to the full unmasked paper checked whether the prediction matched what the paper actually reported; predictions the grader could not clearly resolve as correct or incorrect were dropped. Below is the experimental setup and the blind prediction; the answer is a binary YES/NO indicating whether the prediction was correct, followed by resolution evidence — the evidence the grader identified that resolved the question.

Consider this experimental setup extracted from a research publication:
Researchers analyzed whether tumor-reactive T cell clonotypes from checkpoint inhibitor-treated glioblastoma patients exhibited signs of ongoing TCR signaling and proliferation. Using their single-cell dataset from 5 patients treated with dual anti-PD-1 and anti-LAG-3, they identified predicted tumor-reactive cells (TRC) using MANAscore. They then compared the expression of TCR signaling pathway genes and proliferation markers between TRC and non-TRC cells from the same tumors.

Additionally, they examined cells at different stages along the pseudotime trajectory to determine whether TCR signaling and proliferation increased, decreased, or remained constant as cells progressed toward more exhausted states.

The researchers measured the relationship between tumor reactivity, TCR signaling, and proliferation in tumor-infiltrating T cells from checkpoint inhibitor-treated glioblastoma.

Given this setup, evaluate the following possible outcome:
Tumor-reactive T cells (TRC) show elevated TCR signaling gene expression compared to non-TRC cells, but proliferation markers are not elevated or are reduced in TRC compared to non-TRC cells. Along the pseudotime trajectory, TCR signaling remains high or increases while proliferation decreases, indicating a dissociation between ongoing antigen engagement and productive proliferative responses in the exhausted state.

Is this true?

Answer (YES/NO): NO